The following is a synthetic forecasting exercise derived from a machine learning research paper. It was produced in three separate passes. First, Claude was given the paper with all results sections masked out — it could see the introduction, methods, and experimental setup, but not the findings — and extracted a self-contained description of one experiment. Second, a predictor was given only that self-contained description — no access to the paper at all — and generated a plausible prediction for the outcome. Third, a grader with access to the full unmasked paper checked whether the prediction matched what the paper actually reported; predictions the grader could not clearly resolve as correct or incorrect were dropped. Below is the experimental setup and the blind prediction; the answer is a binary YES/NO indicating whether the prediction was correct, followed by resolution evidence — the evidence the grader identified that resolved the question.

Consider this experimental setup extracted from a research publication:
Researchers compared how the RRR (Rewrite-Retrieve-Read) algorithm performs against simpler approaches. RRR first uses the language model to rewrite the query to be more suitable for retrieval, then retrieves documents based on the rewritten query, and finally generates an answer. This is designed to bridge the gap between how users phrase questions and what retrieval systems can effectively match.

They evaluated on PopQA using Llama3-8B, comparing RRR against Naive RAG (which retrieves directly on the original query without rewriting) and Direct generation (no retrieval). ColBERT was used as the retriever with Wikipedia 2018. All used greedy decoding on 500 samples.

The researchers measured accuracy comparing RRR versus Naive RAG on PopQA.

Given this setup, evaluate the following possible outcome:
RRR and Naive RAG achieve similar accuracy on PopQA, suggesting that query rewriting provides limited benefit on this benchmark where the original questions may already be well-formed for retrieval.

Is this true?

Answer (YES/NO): YES